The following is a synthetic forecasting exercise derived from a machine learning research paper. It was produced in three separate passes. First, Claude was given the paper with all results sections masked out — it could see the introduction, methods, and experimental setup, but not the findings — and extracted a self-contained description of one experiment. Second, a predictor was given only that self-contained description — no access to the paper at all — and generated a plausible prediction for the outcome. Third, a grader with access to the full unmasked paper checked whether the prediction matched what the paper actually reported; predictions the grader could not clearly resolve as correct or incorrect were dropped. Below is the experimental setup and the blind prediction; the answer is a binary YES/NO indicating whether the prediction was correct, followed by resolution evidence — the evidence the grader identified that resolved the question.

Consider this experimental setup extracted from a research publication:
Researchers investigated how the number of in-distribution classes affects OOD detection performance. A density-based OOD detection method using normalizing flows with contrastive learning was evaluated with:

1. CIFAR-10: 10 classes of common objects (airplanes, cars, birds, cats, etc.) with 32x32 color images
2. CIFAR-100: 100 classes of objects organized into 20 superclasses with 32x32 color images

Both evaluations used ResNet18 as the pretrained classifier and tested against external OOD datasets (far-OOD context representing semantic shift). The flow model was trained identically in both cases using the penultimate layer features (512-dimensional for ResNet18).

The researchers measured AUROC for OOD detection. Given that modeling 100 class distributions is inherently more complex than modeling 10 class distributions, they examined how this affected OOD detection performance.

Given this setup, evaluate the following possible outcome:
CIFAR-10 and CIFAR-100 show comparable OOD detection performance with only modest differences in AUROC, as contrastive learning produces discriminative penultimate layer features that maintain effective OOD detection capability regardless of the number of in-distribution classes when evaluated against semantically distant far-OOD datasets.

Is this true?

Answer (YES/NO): NO